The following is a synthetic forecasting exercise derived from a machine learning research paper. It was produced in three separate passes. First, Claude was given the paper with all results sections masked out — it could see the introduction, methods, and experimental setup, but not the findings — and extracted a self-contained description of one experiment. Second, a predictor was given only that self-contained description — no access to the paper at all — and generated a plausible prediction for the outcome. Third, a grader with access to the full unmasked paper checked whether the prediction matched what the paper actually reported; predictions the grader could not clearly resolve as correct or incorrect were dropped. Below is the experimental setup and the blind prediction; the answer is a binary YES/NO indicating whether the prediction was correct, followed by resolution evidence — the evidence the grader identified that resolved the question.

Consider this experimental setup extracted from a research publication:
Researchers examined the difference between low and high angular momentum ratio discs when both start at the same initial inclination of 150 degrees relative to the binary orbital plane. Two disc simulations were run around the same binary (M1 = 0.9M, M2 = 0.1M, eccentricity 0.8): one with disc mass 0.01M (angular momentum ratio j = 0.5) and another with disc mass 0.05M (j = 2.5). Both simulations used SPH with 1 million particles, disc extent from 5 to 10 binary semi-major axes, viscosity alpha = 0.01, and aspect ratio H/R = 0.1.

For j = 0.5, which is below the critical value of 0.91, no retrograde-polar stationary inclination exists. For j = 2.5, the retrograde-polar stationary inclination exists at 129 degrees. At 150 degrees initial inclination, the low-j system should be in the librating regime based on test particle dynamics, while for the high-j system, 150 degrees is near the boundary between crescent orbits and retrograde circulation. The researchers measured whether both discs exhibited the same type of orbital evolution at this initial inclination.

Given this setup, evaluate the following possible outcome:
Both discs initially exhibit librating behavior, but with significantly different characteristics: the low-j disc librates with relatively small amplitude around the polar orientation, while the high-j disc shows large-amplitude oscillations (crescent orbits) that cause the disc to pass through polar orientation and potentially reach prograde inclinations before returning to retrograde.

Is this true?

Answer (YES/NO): NO